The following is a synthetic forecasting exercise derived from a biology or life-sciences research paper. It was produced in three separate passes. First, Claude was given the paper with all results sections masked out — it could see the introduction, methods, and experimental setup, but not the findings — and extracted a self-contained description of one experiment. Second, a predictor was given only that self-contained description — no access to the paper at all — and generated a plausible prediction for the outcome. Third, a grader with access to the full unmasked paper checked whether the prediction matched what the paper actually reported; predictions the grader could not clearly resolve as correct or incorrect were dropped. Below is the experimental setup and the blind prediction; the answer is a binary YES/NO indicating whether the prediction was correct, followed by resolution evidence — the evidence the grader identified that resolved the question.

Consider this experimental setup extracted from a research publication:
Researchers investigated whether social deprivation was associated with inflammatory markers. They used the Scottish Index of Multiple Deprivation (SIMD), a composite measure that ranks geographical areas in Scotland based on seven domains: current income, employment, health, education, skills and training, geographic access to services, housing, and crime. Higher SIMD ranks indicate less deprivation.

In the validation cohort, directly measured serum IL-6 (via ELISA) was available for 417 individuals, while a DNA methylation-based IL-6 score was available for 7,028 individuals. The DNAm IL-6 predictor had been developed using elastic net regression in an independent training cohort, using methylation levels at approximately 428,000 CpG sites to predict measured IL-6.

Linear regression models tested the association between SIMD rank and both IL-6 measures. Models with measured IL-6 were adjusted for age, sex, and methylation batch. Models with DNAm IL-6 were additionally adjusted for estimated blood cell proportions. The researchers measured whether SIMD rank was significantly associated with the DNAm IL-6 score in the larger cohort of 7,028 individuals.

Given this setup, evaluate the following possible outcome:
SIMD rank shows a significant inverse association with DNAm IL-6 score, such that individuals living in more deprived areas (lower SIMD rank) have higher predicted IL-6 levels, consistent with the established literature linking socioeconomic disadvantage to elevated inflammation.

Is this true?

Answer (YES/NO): YES